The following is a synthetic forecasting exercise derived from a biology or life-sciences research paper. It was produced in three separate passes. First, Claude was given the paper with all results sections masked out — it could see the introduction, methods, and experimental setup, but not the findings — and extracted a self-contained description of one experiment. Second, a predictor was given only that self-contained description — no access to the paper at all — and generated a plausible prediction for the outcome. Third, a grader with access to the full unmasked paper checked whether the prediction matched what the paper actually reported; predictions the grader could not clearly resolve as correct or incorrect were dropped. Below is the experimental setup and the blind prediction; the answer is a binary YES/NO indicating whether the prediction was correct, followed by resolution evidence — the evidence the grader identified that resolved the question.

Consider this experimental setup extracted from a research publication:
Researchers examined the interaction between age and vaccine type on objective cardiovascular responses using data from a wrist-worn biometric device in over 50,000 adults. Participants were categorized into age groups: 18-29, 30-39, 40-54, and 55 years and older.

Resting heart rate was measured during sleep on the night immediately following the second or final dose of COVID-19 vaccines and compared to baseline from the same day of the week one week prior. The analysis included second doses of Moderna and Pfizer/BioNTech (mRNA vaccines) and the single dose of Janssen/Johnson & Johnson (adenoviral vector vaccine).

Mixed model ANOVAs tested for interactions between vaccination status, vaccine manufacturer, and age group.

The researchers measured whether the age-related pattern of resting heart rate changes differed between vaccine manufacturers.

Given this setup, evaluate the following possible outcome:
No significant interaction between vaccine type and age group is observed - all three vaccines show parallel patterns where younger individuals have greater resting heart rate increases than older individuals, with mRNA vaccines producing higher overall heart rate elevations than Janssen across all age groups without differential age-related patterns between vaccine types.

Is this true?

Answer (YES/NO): NO